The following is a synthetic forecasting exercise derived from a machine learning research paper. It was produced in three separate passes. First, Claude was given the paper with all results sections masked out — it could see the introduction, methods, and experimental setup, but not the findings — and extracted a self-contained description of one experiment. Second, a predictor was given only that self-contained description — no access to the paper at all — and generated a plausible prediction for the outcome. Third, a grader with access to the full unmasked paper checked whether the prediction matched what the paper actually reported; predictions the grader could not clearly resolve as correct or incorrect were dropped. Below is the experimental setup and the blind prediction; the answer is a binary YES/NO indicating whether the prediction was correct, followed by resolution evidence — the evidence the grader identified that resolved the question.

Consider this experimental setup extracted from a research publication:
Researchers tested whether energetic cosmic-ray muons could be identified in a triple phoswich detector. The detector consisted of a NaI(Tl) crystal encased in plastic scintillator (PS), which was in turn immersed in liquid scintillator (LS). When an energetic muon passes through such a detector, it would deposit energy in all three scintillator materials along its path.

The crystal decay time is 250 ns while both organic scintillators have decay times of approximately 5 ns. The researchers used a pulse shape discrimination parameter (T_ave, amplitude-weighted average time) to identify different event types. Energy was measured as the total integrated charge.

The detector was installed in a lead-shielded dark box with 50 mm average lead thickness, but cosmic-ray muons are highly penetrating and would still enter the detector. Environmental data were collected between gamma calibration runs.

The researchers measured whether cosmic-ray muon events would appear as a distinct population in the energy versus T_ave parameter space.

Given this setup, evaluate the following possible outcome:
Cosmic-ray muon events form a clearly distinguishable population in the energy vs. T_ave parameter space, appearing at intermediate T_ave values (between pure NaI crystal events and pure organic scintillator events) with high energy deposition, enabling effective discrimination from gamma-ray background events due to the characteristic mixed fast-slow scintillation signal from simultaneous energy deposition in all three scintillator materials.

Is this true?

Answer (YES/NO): YES